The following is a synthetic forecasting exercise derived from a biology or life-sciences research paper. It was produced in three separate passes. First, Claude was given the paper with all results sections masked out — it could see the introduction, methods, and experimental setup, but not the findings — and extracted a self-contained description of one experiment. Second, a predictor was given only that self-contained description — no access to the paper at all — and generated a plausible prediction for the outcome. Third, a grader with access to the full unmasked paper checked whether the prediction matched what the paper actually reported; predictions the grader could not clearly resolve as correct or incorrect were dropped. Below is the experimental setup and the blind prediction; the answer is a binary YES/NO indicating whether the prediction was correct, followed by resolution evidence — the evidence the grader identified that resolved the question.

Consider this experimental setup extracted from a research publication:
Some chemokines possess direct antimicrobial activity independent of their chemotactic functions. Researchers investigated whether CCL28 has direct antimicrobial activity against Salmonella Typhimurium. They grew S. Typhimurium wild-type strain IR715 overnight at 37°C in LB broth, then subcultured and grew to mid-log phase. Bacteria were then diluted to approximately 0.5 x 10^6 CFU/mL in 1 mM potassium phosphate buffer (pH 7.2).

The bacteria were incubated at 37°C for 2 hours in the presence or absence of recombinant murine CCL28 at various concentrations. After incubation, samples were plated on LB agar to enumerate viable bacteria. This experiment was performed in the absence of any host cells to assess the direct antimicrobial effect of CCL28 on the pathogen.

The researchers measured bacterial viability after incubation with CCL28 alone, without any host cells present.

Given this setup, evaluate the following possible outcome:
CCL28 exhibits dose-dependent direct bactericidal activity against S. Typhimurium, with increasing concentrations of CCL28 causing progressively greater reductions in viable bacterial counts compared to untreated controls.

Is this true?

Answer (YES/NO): NO